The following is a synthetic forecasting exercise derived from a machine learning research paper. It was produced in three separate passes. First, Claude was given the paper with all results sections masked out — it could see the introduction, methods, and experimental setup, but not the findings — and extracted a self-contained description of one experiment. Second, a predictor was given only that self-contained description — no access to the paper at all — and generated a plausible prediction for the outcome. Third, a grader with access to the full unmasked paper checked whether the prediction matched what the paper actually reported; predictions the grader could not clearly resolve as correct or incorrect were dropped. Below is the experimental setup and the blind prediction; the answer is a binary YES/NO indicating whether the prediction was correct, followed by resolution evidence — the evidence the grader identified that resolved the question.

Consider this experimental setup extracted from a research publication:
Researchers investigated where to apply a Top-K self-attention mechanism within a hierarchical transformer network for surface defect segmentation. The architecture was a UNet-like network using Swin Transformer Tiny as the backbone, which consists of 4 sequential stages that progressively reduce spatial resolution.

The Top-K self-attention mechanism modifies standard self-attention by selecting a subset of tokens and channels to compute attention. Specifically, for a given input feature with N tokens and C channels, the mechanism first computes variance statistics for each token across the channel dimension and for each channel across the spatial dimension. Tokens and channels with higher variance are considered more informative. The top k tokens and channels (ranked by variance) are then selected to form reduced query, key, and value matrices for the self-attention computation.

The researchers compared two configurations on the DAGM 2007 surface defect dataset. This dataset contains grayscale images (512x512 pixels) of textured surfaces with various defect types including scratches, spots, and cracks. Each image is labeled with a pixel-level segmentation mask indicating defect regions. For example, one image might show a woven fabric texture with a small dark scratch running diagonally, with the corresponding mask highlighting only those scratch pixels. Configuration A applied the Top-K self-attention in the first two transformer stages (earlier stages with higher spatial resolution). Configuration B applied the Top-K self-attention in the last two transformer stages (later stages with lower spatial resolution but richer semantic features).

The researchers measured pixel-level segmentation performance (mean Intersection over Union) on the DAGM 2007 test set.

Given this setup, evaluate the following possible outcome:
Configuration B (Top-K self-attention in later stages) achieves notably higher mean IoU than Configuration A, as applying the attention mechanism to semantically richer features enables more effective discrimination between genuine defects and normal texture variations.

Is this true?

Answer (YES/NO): YES